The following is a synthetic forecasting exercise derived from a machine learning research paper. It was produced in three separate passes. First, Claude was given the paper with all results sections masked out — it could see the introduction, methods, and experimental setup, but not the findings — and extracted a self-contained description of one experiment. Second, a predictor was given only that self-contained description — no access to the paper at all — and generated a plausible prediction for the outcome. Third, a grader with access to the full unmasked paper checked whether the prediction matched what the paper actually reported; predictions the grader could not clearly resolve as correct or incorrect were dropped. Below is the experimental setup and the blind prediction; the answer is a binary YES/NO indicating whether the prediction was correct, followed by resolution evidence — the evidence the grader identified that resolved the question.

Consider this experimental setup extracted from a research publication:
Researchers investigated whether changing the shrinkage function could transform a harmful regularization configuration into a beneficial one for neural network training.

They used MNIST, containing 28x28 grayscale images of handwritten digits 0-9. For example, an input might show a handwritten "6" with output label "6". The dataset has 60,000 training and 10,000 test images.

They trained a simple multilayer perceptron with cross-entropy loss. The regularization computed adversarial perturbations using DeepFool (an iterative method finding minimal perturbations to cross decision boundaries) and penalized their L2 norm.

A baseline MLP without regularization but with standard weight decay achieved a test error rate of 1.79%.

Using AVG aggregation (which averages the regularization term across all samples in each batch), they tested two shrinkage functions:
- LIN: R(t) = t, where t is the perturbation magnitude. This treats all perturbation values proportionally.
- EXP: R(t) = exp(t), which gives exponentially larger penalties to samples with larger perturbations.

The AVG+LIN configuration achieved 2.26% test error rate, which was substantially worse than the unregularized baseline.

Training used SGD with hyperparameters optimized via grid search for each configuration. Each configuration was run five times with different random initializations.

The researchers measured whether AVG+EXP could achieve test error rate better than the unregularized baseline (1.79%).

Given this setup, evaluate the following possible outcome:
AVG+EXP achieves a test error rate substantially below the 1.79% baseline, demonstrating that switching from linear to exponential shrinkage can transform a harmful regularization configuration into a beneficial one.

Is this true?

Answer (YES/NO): YES